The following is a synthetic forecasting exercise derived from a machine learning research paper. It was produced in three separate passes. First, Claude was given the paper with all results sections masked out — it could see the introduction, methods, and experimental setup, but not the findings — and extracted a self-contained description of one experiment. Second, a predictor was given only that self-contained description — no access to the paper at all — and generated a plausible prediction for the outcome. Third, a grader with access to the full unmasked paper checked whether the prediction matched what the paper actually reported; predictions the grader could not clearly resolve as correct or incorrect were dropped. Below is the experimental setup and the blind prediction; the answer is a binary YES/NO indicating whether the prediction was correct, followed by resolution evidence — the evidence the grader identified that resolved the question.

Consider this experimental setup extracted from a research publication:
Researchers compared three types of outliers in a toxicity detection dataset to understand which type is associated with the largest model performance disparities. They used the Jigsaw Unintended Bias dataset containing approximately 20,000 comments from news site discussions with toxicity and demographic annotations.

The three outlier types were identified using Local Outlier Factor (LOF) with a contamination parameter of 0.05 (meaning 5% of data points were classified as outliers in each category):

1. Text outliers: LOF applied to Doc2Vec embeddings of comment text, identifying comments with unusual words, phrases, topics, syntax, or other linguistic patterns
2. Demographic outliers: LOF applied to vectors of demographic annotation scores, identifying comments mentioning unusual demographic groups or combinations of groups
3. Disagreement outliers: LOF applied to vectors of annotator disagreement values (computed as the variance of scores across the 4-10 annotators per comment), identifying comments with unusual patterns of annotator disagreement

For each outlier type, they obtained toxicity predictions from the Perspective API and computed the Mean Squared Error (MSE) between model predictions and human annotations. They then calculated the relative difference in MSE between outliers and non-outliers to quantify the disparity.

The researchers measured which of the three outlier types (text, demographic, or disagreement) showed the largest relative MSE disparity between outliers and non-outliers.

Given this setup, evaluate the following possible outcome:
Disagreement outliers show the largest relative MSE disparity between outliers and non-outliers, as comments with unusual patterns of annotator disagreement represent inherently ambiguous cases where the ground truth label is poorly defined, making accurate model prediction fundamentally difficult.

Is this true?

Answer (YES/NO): NO